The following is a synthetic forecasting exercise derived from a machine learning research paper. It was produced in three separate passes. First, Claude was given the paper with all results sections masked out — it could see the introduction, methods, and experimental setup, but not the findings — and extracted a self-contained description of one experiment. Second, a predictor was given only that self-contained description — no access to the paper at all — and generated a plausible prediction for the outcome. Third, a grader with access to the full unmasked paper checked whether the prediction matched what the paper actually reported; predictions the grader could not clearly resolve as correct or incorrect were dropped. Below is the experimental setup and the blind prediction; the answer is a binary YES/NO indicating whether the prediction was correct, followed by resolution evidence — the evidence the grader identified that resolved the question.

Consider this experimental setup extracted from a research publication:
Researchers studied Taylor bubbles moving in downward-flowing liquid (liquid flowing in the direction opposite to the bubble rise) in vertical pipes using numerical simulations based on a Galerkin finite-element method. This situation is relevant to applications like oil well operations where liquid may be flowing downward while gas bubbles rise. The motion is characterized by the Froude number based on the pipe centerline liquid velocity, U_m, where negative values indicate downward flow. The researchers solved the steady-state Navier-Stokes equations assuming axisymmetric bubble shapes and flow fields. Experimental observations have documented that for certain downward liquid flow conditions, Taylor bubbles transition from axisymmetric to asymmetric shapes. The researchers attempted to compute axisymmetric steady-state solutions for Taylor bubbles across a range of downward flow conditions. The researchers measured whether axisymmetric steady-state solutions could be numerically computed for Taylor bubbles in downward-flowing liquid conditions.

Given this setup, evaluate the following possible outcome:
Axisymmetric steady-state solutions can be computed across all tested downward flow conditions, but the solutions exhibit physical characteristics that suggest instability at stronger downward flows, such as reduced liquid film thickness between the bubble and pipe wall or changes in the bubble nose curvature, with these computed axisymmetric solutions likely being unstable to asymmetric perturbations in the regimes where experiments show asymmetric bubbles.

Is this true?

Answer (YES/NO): YES